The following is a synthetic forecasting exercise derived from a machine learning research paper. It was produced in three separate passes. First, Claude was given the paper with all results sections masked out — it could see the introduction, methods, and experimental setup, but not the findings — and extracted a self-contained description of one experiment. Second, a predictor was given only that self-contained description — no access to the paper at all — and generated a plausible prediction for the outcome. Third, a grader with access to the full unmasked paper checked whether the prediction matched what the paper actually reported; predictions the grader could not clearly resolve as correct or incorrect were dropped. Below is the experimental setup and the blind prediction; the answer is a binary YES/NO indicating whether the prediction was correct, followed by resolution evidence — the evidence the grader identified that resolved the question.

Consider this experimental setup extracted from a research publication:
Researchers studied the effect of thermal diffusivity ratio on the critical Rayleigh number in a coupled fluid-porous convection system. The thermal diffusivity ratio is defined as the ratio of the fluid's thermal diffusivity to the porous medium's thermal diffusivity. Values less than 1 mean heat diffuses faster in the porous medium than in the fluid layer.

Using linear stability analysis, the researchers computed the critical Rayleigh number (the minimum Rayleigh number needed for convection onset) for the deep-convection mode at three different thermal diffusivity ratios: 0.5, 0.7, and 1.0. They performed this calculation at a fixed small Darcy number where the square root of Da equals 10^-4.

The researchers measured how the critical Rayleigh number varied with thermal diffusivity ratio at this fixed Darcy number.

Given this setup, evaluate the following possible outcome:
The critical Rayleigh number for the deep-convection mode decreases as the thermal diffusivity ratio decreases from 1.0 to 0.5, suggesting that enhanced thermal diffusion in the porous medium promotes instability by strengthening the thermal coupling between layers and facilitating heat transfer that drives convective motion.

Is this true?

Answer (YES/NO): YES